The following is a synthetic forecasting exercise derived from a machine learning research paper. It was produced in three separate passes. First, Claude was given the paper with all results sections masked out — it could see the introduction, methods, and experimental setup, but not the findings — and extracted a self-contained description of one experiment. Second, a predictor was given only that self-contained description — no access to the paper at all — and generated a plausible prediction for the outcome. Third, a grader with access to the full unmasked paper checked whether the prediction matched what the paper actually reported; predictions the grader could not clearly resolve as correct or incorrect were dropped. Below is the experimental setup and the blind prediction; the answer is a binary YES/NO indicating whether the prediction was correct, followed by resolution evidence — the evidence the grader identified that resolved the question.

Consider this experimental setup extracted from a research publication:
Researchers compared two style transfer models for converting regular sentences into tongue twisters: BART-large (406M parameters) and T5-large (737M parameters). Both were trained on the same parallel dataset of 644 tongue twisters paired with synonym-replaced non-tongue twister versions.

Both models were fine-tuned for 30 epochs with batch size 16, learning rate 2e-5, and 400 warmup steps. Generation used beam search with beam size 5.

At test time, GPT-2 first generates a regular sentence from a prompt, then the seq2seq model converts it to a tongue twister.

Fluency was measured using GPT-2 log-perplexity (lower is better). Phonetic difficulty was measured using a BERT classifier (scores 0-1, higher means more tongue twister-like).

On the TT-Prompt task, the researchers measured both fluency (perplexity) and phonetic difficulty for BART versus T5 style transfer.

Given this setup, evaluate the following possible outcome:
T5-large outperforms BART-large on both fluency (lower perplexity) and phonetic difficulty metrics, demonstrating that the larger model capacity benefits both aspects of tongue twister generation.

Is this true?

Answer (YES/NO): NO